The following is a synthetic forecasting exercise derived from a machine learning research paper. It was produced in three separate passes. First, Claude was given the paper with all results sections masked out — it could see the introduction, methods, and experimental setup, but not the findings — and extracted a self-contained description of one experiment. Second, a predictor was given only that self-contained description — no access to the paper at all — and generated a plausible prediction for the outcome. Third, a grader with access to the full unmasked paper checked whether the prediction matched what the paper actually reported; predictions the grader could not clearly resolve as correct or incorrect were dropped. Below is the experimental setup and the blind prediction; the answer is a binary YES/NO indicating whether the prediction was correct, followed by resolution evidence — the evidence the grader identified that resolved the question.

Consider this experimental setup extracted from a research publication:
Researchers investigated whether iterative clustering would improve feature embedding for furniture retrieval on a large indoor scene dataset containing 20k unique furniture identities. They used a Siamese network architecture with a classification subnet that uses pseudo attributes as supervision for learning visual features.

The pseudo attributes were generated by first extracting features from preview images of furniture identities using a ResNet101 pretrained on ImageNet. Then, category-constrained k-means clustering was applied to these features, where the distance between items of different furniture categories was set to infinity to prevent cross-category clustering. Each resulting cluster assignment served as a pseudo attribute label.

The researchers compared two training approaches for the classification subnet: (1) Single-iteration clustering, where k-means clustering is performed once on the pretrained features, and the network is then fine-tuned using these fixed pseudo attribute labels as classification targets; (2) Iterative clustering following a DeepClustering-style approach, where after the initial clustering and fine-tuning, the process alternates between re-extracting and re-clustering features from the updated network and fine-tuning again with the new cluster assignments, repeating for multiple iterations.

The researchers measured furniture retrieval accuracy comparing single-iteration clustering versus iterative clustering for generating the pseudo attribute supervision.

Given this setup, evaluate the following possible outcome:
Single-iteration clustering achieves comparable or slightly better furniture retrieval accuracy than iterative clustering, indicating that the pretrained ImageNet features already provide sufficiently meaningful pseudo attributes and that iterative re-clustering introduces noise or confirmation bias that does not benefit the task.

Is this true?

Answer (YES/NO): YES